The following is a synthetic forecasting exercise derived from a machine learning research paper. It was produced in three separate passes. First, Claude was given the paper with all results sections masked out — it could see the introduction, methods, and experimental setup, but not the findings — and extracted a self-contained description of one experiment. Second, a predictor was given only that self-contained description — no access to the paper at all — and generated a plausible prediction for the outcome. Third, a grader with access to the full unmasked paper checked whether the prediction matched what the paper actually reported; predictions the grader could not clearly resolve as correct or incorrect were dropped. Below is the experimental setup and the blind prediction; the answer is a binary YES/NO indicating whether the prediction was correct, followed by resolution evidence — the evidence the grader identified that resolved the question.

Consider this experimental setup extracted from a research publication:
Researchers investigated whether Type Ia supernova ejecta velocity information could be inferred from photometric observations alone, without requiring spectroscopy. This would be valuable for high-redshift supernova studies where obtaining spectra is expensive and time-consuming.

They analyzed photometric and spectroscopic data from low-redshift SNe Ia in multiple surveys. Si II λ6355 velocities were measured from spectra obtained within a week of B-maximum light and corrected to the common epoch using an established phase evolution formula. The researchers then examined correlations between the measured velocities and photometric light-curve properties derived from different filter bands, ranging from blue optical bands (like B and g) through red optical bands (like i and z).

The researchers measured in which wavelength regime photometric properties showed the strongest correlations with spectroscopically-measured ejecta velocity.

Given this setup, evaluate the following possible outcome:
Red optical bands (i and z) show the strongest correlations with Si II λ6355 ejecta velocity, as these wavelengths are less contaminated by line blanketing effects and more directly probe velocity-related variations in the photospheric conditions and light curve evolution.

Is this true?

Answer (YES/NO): YES